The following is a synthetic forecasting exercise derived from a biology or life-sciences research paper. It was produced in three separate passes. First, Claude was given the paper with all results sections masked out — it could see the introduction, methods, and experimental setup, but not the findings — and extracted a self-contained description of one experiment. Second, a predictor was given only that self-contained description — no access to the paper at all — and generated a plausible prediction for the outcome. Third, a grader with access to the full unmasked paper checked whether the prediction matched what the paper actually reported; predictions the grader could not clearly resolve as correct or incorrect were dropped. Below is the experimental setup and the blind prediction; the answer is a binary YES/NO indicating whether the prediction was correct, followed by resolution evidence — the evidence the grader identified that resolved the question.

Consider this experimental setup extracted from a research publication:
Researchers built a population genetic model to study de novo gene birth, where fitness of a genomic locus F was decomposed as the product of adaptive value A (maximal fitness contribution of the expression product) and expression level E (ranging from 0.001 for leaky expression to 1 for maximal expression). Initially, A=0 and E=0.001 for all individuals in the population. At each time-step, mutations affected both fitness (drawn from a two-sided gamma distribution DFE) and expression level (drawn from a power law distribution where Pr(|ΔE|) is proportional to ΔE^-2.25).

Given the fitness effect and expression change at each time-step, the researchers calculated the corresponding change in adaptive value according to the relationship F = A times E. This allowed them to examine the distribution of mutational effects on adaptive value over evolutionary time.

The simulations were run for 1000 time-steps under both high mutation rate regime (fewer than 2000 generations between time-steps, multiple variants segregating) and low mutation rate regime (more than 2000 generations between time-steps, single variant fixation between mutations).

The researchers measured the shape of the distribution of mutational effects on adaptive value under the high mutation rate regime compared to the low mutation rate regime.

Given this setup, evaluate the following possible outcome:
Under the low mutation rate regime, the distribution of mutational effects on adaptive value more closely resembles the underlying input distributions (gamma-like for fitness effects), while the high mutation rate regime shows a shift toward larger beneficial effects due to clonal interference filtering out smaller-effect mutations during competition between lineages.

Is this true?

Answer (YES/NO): NO